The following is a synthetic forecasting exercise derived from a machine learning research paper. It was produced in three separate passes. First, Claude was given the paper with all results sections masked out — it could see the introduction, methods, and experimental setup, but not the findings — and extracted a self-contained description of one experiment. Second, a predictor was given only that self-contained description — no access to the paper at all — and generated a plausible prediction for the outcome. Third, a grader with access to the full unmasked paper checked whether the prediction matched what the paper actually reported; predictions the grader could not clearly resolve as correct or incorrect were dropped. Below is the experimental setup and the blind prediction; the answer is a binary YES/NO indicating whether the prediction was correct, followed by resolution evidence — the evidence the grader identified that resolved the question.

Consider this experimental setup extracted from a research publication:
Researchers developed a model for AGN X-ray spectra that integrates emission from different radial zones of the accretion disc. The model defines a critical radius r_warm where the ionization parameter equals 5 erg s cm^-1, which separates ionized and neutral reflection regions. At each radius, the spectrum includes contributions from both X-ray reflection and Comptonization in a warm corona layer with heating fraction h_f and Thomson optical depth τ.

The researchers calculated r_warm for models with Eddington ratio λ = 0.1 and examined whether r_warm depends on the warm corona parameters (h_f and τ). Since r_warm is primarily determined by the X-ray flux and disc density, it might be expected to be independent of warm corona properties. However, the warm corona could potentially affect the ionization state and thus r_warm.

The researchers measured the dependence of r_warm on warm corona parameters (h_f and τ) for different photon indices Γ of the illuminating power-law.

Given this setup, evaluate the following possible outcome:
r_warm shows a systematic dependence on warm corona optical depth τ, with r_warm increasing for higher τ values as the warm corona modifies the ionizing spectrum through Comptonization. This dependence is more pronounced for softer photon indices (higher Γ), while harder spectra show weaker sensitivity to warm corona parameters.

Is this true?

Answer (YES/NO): NO